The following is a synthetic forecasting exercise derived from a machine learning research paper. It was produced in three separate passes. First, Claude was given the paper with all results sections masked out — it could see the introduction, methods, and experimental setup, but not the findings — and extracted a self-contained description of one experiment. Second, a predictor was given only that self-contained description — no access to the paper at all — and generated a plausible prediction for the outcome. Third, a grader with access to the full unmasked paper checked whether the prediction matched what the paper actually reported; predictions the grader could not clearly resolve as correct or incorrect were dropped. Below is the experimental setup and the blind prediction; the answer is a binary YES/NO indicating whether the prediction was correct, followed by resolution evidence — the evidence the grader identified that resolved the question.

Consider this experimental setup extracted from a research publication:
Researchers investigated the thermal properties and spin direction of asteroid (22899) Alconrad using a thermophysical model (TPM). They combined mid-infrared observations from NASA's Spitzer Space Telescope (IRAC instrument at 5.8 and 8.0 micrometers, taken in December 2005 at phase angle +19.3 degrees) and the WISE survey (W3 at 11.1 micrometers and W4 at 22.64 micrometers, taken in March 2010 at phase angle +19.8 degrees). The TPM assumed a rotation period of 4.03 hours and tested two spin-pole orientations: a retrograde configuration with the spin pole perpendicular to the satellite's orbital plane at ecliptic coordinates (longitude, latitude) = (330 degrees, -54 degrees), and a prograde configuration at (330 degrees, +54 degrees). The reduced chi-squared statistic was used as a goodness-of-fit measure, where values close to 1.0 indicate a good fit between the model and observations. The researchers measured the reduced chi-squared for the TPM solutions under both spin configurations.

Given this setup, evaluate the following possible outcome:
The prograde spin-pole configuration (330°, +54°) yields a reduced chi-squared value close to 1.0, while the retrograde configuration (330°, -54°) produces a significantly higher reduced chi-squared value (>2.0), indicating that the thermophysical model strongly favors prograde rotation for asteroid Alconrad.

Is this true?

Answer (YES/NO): NO